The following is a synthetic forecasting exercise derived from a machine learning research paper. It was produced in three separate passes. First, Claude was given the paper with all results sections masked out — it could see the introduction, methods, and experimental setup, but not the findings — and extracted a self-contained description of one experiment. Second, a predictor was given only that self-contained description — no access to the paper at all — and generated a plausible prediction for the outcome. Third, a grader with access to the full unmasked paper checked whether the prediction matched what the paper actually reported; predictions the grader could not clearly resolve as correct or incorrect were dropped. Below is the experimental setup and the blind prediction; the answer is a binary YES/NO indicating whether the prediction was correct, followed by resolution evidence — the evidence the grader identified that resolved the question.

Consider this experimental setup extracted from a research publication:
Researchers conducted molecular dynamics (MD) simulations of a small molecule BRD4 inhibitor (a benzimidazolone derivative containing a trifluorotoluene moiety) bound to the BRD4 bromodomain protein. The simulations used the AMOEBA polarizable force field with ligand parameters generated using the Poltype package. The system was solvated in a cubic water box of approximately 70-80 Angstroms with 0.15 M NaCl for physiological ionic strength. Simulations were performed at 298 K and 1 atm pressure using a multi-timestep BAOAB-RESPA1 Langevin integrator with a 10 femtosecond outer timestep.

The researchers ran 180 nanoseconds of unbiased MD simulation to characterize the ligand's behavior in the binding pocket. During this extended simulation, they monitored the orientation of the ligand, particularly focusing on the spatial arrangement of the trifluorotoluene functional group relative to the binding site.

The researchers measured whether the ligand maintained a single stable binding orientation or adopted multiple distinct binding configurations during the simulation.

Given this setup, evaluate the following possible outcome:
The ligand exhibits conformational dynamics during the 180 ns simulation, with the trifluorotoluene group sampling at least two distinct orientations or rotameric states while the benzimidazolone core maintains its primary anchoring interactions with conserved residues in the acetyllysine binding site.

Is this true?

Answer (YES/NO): YES